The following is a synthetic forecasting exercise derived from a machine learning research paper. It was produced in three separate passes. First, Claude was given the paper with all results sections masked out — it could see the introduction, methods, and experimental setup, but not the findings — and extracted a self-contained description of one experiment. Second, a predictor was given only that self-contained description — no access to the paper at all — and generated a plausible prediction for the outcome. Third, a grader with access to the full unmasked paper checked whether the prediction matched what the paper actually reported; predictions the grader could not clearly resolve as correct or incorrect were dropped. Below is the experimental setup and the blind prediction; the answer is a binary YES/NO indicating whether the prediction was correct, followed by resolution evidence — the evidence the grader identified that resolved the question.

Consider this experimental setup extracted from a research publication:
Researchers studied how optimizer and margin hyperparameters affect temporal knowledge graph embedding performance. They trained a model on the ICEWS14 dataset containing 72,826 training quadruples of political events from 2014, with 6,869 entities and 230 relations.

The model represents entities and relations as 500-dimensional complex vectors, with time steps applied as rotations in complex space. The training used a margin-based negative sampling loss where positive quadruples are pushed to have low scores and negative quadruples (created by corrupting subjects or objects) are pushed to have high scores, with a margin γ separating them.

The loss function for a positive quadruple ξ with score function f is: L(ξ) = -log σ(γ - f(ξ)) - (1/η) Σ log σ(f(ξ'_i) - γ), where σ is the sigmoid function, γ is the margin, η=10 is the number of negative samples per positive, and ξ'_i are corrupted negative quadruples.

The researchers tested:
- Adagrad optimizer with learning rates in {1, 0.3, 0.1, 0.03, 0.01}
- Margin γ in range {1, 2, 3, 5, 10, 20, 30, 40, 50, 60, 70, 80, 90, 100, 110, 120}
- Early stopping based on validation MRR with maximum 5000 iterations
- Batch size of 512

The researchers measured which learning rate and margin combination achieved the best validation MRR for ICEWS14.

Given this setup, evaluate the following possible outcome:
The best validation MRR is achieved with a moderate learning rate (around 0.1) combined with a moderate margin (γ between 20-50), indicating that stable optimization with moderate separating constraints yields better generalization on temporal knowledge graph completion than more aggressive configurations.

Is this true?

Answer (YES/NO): NO